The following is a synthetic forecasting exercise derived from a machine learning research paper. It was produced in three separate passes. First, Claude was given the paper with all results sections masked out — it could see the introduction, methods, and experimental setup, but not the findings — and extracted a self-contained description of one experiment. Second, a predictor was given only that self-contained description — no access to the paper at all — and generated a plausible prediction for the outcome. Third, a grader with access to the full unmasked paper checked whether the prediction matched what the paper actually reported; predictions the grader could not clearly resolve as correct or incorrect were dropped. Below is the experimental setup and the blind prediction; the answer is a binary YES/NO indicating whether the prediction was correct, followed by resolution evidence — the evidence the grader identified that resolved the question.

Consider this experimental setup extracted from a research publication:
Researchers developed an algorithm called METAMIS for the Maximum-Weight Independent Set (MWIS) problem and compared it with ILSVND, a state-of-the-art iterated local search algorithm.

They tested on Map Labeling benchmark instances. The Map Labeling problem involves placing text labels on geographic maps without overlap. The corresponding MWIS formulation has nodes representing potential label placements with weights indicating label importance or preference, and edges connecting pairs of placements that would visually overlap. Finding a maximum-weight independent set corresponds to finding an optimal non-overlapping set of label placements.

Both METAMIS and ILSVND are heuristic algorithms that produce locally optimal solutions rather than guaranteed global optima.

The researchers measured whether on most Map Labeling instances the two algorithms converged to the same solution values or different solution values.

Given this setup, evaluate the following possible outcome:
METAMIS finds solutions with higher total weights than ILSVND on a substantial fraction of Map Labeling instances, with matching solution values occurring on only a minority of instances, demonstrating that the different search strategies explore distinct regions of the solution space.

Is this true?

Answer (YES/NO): NO